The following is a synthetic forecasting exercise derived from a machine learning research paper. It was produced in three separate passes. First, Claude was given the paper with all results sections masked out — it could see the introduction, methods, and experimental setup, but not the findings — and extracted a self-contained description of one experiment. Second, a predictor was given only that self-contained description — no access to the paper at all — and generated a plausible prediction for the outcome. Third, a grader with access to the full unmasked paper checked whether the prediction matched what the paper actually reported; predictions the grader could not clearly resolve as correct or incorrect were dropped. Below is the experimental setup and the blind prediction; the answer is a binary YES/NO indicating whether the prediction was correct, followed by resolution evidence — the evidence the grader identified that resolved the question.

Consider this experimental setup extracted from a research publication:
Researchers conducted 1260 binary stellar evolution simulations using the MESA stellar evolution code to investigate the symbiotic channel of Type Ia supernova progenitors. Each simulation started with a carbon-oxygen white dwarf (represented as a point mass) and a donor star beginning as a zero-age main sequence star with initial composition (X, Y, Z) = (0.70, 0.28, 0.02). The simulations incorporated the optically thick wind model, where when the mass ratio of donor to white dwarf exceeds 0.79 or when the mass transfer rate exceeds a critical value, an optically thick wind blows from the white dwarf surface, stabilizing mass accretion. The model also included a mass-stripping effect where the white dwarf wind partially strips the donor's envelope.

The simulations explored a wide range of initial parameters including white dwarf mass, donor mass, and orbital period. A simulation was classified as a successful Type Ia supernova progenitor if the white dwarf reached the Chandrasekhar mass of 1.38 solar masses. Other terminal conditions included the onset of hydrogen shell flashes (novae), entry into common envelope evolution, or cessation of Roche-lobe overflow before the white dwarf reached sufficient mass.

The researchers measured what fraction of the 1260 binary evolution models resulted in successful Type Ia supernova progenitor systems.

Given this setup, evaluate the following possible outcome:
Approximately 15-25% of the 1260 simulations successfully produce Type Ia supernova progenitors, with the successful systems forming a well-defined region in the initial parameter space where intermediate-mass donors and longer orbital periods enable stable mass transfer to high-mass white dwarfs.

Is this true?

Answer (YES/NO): NO